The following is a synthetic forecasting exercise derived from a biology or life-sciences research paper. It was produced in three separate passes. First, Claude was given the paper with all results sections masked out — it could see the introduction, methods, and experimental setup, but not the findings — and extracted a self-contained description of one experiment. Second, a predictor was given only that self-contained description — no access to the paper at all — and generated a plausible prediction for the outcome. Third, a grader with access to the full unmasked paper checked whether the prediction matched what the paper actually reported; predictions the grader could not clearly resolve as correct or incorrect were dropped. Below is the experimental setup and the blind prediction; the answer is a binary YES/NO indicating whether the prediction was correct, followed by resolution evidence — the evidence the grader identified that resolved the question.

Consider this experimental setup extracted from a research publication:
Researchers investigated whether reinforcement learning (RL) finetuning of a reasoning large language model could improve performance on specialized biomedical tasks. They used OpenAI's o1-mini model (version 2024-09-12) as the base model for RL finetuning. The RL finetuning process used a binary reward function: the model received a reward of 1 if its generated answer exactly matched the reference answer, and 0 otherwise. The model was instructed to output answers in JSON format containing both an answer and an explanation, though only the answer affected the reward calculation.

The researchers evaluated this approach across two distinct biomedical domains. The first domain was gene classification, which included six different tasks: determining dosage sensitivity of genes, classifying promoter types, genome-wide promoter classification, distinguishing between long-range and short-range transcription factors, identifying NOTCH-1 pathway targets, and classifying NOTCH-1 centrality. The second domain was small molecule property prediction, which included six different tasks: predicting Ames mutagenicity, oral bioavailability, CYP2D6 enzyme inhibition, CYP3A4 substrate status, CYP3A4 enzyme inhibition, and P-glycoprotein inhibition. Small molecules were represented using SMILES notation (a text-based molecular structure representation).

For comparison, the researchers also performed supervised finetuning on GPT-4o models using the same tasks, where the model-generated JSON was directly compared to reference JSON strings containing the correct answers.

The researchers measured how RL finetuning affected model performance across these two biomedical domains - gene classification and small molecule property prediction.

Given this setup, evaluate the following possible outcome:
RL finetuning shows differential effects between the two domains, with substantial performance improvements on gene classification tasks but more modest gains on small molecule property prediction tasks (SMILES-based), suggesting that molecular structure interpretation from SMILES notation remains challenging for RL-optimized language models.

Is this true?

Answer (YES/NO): NO